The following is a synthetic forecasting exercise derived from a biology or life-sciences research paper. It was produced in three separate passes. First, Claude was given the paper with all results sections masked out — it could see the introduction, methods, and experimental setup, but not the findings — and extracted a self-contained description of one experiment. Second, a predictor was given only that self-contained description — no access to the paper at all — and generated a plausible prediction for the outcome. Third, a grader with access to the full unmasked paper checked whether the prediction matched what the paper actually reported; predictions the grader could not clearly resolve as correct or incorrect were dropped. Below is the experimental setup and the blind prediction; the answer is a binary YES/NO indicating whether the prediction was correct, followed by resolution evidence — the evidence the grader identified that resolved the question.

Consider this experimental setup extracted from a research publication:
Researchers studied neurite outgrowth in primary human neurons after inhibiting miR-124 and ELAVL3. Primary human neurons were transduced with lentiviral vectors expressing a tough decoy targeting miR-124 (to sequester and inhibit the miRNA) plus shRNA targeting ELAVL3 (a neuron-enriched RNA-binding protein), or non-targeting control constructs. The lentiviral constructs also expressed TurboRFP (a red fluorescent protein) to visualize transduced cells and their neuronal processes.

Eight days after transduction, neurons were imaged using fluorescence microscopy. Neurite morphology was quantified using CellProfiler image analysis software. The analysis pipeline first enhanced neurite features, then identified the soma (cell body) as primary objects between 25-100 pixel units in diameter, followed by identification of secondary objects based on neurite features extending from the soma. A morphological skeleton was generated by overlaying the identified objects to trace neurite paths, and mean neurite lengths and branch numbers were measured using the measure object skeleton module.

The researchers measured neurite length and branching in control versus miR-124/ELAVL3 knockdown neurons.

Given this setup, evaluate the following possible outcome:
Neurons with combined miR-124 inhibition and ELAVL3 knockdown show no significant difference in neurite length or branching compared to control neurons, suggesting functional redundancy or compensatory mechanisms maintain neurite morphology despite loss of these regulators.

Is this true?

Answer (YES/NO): NO